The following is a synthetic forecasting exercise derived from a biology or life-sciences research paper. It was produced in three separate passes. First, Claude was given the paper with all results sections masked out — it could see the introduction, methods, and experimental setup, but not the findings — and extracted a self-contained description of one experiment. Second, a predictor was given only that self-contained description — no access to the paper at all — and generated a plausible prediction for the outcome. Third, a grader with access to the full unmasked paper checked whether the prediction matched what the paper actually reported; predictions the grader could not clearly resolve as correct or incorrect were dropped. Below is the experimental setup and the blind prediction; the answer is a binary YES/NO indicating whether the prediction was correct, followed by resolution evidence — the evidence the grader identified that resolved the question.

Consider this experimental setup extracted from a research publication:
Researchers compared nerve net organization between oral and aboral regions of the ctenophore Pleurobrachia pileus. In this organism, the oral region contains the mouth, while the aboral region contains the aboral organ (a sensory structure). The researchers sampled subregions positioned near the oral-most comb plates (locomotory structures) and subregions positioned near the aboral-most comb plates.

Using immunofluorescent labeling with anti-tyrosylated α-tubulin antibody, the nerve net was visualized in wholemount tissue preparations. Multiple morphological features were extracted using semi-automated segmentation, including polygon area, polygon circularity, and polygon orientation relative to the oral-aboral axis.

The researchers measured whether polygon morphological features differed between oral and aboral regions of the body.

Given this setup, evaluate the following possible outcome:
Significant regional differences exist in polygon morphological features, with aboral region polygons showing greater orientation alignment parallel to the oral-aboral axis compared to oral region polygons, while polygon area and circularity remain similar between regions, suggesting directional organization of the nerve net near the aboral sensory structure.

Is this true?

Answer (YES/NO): NO